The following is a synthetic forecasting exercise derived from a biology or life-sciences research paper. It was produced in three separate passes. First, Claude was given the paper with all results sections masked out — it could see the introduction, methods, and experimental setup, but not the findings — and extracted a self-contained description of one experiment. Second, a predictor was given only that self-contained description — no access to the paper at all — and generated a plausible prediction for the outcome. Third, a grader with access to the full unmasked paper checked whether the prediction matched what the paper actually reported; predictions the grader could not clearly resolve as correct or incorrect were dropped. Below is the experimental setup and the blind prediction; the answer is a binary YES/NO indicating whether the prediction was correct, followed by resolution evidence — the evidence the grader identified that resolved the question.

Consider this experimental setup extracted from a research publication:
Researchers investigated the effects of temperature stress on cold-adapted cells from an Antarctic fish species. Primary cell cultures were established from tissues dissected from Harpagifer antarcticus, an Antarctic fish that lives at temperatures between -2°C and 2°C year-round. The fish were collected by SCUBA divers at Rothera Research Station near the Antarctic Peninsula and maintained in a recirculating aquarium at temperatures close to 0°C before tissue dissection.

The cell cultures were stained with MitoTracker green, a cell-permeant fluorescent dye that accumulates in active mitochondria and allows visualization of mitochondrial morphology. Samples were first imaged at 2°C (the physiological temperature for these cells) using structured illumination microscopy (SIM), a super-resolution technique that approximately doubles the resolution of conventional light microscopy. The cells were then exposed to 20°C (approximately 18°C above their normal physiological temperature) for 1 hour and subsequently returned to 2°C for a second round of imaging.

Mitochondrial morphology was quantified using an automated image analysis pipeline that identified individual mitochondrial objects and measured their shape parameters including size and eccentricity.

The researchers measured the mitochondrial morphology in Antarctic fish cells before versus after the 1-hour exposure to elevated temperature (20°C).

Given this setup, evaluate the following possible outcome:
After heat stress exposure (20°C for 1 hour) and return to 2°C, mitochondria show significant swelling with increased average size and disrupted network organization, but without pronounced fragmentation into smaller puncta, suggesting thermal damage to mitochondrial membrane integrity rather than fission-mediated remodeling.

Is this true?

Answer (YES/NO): NO